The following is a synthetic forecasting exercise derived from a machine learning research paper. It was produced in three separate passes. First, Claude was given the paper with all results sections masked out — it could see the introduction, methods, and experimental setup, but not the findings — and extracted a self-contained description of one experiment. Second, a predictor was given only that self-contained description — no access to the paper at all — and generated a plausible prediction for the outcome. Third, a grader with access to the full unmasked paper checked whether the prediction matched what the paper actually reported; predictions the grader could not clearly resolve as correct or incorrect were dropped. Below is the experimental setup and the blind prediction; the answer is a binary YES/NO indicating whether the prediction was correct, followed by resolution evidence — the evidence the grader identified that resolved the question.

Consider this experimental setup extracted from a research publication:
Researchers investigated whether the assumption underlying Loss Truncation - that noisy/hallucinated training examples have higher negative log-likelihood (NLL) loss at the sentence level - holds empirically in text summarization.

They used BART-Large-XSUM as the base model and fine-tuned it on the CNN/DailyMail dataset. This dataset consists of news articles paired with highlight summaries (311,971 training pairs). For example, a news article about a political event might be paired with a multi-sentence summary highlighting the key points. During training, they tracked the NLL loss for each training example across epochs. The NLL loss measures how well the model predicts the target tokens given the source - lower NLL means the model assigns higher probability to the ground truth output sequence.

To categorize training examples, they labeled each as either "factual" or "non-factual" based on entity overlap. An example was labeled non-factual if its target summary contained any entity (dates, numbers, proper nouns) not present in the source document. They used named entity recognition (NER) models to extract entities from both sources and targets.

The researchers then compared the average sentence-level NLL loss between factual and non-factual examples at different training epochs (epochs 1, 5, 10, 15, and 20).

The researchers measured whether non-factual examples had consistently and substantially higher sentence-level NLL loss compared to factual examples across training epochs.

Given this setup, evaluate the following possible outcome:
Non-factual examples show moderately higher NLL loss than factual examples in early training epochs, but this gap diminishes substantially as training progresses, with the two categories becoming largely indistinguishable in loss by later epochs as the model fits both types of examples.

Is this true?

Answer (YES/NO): NO